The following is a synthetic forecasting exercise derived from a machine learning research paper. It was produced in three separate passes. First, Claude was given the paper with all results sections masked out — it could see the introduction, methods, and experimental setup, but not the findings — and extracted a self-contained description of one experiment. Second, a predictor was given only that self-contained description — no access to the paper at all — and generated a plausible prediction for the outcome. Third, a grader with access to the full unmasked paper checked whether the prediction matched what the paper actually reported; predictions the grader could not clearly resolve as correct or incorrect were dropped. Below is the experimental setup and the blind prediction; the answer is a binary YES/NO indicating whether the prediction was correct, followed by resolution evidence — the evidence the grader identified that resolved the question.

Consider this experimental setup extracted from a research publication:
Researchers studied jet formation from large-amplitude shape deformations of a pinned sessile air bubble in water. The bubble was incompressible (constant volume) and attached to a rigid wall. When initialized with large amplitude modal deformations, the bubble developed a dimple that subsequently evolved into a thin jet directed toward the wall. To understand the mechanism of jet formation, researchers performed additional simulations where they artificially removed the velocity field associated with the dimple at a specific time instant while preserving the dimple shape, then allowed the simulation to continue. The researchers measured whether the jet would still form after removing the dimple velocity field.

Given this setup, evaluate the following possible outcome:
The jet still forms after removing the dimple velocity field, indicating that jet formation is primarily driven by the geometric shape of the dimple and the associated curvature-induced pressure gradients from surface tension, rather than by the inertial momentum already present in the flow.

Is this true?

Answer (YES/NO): NO